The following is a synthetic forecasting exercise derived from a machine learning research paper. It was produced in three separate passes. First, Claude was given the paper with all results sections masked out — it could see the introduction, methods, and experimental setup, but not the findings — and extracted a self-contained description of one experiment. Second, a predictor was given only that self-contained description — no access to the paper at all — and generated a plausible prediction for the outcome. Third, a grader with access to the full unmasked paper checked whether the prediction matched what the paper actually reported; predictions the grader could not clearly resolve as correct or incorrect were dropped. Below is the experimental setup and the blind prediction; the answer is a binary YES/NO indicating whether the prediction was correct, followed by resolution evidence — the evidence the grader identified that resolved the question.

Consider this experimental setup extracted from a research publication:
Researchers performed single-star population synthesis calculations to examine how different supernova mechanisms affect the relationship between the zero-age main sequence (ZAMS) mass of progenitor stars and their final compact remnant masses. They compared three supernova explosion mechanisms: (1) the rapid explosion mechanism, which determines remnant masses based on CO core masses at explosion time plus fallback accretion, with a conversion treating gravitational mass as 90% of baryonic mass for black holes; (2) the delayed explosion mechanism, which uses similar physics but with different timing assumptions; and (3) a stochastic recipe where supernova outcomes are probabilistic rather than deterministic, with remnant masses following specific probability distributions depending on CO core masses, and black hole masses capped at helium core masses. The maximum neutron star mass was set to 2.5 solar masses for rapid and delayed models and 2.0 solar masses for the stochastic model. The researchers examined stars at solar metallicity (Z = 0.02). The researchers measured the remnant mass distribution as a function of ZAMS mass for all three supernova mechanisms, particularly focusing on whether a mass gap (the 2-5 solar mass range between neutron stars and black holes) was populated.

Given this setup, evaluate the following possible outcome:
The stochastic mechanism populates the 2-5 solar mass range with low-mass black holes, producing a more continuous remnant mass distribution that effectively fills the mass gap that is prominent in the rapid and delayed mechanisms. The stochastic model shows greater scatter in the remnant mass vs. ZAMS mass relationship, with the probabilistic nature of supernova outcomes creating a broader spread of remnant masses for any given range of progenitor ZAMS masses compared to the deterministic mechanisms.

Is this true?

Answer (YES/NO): NO